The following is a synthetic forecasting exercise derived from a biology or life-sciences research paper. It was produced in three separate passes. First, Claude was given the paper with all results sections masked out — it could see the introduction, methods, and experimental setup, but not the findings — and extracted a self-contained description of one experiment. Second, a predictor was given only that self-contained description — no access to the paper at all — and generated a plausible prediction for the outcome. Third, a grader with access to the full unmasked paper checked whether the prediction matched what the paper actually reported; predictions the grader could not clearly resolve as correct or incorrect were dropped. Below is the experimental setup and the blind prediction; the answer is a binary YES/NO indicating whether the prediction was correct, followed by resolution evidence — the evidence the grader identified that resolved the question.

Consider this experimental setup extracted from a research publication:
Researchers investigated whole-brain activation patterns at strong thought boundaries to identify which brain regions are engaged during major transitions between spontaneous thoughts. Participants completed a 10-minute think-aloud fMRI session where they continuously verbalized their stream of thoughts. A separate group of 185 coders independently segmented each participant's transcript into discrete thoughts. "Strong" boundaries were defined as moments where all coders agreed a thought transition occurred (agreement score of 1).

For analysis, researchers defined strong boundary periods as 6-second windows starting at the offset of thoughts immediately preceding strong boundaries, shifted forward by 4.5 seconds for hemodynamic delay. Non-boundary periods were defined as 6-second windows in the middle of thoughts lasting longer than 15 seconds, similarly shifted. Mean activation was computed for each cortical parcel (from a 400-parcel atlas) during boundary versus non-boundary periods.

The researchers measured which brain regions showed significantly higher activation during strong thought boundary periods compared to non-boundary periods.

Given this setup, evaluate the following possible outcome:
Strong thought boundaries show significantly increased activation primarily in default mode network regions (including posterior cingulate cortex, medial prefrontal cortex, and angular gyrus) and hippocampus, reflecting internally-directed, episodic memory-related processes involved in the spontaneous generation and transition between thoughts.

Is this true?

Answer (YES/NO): NO